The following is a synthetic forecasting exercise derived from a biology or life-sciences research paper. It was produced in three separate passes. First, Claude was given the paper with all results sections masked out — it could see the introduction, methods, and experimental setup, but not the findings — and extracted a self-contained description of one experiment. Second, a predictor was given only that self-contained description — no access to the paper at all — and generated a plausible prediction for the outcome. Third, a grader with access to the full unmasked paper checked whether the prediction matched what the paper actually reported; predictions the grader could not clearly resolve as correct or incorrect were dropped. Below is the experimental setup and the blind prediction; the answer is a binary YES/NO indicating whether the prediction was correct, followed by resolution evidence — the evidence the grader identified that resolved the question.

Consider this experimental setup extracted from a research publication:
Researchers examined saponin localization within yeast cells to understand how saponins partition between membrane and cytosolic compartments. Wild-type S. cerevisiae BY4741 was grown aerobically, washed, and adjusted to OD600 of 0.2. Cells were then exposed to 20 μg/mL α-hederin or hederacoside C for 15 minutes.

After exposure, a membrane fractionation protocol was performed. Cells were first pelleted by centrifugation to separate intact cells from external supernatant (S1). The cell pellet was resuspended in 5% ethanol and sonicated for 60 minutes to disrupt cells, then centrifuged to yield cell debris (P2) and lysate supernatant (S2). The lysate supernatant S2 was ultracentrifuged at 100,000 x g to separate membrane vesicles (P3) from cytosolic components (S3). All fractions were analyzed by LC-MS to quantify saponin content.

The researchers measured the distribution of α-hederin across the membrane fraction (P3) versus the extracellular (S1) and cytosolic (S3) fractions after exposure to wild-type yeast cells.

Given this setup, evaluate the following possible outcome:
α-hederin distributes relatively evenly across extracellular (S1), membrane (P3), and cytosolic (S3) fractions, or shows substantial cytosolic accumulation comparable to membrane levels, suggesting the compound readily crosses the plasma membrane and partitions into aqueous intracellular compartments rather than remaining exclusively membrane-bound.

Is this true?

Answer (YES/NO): NO